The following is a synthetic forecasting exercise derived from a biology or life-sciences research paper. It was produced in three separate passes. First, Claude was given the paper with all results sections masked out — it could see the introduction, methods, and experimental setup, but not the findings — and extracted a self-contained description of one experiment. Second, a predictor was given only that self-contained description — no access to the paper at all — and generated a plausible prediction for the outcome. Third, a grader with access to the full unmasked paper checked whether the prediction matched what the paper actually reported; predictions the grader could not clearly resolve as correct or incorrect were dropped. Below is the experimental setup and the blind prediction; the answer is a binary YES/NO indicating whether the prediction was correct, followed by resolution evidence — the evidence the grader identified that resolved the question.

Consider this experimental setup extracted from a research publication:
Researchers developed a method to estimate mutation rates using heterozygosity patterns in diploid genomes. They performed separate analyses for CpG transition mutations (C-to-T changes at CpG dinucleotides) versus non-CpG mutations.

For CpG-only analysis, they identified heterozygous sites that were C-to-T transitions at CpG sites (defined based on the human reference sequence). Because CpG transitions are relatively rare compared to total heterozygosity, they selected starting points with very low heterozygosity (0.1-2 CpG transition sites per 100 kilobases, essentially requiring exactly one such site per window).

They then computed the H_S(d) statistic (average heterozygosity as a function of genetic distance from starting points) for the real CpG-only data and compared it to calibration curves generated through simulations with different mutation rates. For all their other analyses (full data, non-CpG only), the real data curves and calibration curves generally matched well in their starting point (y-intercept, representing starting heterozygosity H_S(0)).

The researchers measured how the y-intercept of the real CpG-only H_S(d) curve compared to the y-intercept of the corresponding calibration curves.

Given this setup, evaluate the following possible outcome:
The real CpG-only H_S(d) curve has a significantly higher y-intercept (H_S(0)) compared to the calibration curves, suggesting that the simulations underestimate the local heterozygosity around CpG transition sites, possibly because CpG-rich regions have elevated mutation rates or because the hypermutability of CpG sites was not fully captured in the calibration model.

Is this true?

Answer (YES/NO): NO